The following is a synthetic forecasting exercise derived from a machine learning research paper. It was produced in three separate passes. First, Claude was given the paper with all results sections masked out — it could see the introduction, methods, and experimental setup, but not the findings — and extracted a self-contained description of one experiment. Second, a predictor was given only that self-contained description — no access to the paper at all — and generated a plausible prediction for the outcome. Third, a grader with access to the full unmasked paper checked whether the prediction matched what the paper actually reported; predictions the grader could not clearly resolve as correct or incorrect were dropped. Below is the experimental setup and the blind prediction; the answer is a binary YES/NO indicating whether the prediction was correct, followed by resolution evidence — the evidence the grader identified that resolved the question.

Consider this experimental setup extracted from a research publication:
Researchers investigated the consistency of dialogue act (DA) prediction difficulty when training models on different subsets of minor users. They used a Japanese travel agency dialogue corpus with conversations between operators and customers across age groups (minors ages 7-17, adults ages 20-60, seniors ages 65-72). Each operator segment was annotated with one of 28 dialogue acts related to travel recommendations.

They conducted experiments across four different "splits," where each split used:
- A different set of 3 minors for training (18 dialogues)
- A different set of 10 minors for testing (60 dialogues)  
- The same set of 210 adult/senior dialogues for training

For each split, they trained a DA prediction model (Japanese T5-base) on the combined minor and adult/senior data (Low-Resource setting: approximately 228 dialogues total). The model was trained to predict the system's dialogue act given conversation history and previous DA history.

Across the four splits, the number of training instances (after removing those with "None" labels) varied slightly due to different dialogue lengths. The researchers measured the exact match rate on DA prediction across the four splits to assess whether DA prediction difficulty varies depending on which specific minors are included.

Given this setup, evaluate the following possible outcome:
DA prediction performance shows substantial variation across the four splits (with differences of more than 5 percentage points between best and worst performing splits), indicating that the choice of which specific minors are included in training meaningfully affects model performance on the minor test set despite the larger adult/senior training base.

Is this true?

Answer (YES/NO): NO